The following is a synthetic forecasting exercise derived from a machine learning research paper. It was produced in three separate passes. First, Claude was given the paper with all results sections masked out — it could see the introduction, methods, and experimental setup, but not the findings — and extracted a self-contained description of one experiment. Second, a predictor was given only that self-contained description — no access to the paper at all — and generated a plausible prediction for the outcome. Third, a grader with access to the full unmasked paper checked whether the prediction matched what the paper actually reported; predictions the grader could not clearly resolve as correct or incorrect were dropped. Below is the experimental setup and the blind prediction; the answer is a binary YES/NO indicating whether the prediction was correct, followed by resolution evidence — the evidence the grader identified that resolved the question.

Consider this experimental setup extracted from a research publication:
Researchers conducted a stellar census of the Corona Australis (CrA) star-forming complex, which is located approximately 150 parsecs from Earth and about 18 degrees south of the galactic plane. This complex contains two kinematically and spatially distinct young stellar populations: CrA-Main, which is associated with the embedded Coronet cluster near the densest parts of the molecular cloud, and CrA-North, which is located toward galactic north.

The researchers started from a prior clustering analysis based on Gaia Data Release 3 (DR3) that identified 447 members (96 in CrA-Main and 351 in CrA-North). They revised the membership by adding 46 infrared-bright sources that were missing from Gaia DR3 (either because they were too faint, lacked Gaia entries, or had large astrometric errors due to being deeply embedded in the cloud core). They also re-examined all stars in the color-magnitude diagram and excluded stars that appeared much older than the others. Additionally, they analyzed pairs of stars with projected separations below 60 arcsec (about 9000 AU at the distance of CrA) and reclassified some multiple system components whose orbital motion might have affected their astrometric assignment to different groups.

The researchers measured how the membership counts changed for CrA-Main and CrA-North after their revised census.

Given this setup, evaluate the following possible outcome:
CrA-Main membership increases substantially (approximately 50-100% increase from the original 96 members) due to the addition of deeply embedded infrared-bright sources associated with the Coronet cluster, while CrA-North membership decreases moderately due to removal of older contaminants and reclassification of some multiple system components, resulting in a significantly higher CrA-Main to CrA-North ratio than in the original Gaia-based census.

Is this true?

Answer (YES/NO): NO